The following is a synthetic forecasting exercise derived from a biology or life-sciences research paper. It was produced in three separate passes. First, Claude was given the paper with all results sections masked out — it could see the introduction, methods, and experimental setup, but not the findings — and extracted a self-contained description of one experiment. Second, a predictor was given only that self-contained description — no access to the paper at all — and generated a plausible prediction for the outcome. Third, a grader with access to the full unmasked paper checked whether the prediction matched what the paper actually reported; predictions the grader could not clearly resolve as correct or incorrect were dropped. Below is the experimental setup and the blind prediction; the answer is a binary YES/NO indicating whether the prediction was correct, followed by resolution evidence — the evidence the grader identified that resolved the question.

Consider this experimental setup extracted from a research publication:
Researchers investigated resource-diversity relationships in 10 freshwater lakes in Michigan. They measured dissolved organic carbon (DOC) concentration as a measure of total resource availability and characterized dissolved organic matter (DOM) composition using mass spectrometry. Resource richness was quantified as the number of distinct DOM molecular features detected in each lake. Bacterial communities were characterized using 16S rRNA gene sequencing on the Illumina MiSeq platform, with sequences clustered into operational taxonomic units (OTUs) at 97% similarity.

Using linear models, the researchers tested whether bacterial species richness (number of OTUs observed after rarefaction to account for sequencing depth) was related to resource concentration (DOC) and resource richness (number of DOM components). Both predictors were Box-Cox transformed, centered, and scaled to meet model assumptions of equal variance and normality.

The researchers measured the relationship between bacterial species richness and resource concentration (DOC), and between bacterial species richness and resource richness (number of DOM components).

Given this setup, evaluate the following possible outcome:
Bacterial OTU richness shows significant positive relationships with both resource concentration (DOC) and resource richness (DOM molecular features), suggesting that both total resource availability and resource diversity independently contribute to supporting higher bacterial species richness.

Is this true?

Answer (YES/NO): NO